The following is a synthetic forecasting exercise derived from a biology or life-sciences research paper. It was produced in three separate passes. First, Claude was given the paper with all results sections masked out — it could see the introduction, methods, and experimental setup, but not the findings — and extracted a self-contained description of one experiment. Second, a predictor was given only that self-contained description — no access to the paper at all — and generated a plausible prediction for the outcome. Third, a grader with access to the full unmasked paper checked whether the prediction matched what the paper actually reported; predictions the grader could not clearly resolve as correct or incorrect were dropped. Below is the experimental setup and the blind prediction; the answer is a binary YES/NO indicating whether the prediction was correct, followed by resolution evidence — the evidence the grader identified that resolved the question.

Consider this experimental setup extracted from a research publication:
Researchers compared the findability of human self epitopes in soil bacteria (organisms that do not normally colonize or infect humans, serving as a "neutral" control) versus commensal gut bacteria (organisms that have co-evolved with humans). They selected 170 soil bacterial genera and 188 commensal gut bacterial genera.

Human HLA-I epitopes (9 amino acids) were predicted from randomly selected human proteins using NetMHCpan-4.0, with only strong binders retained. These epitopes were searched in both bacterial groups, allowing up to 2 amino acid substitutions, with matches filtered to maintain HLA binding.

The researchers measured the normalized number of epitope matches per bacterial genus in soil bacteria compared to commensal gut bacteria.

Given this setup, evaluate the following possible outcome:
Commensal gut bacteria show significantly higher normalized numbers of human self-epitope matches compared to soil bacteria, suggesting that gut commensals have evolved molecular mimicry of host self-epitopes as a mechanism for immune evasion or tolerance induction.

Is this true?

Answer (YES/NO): NO